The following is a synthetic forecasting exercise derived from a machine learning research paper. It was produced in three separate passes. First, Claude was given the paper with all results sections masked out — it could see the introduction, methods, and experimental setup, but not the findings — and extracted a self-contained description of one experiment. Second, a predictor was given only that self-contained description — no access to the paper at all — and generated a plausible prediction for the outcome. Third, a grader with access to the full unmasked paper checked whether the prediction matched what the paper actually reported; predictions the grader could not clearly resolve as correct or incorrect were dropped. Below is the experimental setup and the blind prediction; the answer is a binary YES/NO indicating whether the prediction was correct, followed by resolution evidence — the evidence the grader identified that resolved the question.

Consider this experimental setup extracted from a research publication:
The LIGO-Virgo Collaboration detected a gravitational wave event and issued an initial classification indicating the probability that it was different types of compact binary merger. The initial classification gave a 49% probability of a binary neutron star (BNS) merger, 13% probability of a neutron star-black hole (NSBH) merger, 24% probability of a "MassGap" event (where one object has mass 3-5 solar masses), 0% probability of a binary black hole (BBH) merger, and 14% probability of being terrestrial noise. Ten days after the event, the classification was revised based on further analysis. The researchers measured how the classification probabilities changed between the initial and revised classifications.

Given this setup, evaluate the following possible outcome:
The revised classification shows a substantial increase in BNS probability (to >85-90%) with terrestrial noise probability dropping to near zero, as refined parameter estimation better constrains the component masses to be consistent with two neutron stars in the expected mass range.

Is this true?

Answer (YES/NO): NO